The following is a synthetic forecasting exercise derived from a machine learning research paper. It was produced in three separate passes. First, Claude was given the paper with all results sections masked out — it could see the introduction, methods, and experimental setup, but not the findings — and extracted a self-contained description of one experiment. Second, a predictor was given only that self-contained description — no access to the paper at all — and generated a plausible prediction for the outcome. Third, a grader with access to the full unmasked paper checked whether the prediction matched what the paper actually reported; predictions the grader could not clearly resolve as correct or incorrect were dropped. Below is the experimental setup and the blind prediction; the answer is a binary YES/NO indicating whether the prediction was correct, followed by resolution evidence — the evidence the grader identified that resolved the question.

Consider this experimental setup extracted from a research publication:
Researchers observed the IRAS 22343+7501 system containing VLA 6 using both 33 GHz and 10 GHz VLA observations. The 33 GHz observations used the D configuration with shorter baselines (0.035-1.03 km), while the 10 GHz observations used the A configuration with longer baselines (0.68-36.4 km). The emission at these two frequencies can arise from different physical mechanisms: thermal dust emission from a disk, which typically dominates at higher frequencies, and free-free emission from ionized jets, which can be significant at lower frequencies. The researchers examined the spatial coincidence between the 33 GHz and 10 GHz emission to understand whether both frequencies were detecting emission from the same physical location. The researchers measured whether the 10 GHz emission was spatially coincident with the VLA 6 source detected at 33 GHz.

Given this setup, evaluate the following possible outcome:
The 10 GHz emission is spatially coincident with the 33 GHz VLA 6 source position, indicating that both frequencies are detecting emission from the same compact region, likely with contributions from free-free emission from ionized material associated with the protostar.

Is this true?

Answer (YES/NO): YES